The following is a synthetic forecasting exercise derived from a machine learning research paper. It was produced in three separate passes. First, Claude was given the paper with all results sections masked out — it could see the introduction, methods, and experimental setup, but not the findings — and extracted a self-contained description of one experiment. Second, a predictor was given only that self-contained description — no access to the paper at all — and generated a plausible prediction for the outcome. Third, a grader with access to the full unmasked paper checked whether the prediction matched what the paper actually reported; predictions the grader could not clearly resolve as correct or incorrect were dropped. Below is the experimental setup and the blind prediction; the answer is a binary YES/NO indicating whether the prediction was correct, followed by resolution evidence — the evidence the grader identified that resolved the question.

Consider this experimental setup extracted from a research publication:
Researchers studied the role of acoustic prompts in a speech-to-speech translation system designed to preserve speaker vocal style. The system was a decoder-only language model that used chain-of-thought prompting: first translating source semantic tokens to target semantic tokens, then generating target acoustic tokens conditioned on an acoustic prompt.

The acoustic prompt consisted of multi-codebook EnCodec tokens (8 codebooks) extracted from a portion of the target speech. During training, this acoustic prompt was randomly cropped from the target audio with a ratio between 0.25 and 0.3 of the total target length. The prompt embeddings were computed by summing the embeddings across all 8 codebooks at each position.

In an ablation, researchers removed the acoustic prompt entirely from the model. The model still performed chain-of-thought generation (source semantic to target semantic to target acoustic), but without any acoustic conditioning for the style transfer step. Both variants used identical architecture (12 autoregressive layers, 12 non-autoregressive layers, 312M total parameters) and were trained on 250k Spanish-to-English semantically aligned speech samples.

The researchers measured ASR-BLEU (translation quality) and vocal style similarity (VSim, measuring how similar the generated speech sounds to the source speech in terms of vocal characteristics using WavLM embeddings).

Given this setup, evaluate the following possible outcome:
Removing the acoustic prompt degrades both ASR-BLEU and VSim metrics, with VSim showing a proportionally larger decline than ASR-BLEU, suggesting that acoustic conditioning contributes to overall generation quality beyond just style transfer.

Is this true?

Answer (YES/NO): NO